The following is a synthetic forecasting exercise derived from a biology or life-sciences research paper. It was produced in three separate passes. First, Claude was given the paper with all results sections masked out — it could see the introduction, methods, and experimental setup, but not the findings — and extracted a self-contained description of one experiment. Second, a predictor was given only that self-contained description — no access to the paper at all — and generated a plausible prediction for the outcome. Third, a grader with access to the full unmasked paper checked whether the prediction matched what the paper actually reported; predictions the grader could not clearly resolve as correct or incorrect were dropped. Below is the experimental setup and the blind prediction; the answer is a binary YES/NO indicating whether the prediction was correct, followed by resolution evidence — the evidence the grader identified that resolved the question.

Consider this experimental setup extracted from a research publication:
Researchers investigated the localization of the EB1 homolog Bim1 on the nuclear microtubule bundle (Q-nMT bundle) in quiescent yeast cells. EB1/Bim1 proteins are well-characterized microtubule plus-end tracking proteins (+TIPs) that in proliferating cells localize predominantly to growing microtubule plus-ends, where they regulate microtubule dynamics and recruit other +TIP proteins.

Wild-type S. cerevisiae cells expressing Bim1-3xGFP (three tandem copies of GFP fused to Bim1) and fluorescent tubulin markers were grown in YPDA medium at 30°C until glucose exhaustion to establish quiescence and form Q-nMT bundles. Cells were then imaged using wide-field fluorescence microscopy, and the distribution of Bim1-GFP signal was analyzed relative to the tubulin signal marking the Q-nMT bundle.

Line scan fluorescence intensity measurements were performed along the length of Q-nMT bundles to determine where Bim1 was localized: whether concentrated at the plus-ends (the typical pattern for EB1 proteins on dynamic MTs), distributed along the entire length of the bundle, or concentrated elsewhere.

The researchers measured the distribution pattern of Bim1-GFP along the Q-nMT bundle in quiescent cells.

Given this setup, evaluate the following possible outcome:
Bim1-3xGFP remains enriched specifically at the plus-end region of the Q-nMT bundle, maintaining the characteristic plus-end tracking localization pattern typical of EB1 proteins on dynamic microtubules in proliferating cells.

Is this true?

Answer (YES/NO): NO